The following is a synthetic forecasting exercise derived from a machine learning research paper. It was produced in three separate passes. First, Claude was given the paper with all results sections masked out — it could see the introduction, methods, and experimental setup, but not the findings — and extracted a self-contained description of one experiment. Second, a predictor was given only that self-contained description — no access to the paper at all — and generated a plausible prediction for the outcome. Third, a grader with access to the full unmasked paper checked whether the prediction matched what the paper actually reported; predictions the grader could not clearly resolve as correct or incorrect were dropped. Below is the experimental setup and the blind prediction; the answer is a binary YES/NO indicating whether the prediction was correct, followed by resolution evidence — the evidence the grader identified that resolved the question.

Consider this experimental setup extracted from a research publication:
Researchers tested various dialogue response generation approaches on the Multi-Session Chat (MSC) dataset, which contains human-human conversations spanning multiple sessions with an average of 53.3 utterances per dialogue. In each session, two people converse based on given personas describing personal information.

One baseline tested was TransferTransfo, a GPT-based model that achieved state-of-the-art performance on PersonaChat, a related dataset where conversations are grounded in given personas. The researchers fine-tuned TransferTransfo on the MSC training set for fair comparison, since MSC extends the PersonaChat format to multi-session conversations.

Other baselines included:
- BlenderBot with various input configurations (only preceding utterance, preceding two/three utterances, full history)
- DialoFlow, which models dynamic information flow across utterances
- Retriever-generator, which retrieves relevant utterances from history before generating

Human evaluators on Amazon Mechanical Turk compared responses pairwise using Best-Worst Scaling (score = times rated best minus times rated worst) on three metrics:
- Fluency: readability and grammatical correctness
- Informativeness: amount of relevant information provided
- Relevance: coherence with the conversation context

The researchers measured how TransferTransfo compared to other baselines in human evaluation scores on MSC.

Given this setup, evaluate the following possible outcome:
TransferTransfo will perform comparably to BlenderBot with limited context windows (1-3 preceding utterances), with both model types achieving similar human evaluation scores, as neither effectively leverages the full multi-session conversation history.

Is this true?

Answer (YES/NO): NO